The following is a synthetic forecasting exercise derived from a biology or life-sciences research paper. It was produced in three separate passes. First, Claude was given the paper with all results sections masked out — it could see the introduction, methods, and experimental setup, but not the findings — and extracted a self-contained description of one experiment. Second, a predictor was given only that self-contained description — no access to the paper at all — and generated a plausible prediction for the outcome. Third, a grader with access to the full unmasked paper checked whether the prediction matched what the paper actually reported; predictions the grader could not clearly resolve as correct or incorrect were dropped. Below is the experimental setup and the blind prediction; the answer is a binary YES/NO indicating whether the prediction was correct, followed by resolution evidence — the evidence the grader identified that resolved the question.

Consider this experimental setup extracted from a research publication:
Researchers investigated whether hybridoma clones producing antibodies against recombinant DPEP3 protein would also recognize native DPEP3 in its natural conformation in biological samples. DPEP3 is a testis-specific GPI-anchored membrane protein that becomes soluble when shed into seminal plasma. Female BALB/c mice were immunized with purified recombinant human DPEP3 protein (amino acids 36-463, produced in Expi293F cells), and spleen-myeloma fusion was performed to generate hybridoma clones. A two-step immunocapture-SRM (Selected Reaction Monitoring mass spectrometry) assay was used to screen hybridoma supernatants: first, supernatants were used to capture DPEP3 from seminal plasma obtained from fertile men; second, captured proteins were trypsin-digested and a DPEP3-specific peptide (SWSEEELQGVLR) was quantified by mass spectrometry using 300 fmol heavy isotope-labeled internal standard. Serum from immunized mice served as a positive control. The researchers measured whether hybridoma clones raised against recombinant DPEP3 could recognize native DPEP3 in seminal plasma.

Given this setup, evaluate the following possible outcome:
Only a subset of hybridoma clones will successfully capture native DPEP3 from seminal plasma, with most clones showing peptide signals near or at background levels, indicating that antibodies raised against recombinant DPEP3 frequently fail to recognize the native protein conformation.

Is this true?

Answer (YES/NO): YES